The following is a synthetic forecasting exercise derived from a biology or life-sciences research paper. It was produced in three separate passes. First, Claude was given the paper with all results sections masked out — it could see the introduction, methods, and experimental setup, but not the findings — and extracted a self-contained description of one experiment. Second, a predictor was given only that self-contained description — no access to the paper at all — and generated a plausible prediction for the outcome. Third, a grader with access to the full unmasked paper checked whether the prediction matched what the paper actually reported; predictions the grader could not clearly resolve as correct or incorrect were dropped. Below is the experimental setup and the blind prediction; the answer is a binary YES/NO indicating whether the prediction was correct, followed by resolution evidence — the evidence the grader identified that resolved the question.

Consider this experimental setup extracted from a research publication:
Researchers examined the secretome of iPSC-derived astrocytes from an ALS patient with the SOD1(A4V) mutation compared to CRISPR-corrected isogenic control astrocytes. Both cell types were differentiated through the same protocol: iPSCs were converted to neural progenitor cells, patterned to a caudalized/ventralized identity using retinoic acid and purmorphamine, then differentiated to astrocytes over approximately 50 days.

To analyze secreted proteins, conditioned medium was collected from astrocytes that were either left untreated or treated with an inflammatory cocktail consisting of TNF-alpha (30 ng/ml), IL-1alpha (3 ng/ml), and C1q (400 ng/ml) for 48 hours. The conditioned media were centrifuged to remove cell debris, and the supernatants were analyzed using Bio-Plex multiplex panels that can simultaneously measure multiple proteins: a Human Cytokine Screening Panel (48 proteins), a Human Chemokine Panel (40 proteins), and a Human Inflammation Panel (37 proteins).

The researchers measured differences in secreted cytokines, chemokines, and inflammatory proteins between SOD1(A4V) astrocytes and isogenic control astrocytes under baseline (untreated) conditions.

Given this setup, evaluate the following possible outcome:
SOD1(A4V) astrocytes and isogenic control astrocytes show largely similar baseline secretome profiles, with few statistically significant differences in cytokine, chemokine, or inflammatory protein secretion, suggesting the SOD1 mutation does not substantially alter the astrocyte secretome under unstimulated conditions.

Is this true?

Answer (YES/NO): NO